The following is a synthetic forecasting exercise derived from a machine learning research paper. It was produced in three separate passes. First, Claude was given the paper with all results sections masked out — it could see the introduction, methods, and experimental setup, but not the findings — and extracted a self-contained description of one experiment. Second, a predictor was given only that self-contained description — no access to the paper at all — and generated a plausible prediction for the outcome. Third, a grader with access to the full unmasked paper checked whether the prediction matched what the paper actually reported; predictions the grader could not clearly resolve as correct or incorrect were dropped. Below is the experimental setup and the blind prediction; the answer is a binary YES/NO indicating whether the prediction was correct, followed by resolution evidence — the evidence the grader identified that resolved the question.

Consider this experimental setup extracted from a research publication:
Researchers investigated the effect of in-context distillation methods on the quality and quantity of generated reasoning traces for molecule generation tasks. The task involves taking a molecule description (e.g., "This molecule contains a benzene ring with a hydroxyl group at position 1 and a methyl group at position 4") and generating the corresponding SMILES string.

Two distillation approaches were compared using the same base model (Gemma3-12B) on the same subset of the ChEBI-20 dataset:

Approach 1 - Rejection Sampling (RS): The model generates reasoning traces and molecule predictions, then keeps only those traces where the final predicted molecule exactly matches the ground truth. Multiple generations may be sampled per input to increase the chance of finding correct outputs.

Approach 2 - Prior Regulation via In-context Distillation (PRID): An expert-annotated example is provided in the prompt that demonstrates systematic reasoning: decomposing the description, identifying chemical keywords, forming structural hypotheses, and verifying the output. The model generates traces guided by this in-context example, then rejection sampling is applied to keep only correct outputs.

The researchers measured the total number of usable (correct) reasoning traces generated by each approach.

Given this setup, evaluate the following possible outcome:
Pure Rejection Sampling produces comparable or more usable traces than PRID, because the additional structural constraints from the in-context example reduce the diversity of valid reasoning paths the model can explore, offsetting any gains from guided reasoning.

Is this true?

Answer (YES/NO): YES